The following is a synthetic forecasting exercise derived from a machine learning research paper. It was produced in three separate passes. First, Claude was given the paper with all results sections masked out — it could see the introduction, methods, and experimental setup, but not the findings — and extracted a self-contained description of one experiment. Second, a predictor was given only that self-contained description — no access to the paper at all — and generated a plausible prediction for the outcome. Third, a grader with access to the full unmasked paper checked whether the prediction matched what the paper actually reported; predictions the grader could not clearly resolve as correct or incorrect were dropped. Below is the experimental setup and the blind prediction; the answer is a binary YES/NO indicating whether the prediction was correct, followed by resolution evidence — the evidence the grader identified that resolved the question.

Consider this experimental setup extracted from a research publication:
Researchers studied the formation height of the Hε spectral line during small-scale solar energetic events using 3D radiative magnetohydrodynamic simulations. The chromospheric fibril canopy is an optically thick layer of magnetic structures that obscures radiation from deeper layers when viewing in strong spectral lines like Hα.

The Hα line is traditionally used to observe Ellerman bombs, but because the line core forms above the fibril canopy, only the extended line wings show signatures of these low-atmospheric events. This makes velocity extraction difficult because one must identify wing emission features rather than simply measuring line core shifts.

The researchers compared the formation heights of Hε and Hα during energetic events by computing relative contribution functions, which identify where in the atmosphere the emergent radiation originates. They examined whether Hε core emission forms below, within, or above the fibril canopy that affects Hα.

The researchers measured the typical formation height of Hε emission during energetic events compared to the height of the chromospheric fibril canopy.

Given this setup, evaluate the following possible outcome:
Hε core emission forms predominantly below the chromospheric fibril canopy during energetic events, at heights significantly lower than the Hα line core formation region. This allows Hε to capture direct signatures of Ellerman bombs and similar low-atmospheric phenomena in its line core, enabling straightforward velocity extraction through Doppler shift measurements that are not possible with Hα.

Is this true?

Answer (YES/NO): YES